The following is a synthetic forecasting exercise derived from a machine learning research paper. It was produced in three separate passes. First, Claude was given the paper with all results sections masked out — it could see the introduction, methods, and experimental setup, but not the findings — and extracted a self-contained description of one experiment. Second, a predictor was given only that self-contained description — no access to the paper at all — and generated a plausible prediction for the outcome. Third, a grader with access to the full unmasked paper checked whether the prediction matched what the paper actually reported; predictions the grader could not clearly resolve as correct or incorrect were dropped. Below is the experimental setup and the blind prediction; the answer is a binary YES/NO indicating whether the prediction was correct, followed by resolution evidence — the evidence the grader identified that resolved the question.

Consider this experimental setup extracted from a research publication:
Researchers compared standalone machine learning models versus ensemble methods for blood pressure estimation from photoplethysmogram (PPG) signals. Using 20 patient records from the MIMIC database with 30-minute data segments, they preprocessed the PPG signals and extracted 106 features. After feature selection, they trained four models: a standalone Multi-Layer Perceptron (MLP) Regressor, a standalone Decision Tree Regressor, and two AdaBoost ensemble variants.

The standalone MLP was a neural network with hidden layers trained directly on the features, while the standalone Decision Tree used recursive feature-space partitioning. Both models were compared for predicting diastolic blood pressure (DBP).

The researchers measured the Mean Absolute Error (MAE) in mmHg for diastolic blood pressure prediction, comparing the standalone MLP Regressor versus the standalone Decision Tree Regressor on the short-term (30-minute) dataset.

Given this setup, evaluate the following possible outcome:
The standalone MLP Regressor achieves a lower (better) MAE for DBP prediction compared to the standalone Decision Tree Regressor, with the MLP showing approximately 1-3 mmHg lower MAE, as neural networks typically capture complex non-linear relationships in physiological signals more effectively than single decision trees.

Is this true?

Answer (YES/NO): NO